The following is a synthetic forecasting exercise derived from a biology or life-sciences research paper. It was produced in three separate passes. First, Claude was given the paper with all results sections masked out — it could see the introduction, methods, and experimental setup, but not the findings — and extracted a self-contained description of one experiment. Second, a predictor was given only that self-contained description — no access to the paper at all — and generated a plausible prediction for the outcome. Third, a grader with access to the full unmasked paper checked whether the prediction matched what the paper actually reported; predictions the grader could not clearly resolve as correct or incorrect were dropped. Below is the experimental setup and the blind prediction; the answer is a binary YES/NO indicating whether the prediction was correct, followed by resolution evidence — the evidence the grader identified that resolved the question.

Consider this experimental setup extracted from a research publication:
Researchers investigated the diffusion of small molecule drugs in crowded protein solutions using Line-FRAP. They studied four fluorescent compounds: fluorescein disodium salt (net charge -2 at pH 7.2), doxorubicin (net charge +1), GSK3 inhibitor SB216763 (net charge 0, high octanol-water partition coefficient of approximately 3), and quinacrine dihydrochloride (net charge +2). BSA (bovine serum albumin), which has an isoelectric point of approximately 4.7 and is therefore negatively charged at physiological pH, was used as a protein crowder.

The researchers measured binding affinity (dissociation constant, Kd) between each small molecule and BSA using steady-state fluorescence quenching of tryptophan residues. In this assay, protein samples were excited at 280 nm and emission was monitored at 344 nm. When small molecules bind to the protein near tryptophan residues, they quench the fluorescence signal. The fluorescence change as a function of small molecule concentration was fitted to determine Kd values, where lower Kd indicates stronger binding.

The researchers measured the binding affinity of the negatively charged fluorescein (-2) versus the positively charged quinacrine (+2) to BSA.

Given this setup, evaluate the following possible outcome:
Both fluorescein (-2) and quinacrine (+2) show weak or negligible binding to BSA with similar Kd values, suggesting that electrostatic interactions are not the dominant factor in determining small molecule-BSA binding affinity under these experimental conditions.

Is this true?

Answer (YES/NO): NO